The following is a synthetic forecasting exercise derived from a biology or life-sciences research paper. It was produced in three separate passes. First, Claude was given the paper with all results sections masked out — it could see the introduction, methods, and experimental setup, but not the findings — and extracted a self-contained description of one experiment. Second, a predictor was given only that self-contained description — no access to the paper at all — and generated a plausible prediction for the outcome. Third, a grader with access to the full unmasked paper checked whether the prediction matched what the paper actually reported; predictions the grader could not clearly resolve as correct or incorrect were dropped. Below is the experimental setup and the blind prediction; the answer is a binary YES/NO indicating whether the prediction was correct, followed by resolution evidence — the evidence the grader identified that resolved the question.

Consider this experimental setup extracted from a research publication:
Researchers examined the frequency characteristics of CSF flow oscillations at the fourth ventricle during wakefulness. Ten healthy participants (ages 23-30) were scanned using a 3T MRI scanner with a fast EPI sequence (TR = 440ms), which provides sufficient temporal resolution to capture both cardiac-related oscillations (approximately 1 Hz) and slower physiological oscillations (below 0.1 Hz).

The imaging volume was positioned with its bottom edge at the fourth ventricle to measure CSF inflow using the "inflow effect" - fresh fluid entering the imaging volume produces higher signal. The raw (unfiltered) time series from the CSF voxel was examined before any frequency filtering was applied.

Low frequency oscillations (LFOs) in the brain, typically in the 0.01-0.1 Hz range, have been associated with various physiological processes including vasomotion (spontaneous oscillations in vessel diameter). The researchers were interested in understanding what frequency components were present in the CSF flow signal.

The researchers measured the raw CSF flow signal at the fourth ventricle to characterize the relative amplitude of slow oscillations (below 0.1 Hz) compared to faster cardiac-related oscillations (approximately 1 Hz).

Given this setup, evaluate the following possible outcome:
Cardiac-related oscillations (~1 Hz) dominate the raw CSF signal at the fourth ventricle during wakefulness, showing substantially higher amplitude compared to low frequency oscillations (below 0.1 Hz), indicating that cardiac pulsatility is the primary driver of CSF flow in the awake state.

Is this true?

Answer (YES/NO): NO